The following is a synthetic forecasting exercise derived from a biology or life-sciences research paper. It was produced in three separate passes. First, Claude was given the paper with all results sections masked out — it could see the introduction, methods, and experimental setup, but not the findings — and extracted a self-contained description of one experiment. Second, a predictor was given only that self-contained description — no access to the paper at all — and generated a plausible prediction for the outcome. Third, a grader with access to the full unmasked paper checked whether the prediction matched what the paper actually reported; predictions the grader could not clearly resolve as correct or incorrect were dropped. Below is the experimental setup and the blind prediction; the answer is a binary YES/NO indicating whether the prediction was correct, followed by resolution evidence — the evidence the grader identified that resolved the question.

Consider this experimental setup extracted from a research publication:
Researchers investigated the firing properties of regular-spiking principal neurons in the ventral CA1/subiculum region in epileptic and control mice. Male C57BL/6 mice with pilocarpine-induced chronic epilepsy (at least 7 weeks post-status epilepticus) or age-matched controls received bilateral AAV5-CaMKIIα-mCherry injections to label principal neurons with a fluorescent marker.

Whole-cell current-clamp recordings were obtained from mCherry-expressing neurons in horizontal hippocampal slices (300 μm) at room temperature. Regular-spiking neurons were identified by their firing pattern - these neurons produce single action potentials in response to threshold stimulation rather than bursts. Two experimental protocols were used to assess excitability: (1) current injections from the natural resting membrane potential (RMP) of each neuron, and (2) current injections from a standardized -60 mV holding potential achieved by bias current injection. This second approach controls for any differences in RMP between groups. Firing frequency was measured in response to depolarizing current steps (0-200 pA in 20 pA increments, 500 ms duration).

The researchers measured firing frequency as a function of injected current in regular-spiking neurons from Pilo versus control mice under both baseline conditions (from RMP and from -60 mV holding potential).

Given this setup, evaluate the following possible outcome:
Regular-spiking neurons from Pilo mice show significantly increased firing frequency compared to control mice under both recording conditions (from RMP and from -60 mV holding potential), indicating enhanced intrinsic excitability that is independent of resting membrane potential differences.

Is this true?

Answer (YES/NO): YES